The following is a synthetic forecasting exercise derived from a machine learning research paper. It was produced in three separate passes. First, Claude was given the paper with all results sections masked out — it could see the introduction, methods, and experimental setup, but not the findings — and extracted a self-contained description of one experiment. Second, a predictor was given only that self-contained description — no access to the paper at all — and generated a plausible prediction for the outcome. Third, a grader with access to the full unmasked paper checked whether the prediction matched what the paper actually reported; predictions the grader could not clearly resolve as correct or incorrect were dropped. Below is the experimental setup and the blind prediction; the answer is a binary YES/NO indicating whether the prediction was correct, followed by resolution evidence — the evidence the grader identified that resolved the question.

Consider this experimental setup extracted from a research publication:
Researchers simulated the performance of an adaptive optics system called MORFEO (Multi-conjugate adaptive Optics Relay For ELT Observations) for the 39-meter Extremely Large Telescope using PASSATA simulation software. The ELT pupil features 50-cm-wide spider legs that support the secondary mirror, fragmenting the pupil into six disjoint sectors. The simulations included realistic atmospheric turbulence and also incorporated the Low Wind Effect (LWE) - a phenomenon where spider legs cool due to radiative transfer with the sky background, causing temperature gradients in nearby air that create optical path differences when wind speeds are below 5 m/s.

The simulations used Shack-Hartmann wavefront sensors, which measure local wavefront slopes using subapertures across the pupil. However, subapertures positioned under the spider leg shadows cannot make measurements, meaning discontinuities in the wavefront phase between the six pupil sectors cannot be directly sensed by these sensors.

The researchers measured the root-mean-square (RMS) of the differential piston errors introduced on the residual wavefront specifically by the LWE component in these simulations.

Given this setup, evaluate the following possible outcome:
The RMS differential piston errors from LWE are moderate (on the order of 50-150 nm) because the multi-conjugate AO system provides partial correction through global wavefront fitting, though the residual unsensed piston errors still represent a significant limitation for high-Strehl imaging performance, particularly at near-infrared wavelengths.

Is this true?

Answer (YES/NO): NO